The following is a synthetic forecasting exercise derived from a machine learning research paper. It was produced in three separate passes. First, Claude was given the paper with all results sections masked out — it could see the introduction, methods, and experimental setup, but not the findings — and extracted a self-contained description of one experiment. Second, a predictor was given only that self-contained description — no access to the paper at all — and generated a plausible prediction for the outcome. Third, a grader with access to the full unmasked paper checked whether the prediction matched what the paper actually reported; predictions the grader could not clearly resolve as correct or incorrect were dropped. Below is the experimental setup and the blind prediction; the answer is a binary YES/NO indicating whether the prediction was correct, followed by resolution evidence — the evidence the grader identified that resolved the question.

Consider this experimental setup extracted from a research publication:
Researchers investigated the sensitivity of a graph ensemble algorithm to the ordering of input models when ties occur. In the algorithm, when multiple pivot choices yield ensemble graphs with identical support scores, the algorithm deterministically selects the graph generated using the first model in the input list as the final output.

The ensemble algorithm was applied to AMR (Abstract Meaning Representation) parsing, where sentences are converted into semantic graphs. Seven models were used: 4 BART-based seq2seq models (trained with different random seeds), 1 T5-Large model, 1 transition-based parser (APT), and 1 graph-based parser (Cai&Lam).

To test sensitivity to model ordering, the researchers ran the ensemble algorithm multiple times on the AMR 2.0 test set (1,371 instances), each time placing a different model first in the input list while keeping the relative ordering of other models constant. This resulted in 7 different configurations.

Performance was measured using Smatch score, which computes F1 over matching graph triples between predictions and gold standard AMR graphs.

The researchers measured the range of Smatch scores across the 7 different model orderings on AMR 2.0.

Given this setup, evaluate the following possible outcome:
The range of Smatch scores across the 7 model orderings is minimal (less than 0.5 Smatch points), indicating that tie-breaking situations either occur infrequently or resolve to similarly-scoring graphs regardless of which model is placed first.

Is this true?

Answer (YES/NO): NO